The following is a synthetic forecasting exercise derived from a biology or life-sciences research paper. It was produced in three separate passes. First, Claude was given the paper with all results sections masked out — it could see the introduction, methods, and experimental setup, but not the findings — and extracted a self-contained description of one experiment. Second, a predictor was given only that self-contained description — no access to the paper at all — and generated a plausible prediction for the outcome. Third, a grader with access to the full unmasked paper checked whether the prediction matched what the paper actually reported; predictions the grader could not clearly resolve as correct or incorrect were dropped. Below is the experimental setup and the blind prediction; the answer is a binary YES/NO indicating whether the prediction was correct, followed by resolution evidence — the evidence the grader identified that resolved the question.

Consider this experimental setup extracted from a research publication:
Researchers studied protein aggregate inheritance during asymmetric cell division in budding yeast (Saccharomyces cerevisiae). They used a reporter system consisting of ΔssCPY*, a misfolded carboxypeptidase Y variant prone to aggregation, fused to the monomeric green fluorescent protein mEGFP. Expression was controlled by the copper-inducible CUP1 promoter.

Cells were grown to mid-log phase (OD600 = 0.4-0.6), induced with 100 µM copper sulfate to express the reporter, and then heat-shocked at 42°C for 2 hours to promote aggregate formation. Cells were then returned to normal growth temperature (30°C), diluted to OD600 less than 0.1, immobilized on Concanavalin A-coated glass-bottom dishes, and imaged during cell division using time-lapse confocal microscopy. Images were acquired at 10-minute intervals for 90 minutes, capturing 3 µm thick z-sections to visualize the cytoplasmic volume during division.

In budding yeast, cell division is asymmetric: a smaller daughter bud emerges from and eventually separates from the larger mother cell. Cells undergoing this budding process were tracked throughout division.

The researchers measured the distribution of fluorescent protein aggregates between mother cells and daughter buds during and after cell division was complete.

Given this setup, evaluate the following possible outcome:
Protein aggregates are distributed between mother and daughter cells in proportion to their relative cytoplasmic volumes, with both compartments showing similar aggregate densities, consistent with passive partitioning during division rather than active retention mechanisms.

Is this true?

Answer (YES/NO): NO